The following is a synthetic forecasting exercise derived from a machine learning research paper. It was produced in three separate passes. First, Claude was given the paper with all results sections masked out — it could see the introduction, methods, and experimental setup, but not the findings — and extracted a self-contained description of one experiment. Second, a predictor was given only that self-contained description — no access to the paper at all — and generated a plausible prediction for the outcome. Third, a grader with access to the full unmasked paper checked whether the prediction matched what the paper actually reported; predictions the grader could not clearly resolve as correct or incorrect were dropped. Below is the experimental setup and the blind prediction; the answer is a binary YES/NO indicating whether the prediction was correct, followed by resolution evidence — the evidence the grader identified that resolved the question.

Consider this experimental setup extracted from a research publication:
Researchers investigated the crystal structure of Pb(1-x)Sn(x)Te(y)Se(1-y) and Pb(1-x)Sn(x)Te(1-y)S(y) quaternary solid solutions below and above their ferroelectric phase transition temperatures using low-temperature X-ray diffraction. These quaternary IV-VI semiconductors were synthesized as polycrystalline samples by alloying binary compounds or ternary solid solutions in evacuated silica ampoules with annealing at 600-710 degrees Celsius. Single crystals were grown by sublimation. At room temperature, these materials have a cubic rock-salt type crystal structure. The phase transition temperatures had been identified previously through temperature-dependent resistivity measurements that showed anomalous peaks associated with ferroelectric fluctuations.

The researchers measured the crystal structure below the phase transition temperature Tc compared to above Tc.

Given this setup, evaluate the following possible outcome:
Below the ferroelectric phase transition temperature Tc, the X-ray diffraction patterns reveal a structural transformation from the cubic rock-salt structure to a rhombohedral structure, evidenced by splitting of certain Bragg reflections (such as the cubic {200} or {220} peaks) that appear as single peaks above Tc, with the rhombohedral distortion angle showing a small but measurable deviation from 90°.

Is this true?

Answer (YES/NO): YES